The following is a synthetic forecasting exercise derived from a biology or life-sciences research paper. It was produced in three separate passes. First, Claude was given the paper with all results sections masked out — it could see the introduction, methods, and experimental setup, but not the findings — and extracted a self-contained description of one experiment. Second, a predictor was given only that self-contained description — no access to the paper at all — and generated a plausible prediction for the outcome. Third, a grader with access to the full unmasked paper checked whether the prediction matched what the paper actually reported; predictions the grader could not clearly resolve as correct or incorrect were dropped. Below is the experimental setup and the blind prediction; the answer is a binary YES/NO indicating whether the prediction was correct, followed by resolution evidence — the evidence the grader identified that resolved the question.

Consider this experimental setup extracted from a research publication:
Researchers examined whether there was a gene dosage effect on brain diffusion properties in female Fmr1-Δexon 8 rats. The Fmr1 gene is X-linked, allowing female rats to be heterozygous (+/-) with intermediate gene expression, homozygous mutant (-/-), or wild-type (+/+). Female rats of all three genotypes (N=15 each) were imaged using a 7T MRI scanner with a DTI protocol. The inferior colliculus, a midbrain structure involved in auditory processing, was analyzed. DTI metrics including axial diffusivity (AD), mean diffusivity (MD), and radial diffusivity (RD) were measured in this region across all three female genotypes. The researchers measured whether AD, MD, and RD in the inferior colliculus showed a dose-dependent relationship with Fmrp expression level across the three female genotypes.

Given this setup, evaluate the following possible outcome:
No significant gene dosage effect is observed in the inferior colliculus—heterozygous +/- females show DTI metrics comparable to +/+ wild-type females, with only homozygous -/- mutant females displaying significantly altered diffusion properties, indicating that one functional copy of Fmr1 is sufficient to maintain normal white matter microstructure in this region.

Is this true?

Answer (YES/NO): NO